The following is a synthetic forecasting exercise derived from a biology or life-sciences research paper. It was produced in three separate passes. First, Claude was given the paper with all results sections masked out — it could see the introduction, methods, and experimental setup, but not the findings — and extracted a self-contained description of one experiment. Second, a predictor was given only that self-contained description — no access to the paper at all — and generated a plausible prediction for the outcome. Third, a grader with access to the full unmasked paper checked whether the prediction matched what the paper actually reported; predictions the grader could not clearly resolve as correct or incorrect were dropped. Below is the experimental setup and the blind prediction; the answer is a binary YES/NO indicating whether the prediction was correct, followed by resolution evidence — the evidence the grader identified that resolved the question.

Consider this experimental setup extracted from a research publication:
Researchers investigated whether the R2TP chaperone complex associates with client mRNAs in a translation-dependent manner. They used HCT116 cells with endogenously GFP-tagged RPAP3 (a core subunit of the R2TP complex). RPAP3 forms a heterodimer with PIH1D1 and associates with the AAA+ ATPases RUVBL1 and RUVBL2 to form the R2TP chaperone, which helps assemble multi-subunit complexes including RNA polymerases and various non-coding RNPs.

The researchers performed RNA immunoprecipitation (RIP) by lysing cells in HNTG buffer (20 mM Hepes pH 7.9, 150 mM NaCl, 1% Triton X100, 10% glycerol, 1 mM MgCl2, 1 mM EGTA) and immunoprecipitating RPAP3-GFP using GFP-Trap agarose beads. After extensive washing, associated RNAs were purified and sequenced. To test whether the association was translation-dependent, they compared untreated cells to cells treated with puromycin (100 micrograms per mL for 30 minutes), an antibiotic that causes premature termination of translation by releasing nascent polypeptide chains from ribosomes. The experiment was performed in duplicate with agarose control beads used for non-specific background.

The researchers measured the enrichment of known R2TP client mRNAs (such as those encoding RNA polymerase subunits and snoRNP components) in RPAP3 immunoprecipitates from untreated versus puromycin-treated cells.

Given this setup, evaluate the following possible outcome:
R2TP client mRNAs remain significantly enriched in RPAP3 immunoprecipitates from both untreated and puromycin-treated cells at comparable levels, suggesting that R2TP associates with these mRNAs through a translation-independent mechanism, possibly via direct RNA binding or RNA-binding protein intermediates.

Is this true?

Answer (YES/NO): NO